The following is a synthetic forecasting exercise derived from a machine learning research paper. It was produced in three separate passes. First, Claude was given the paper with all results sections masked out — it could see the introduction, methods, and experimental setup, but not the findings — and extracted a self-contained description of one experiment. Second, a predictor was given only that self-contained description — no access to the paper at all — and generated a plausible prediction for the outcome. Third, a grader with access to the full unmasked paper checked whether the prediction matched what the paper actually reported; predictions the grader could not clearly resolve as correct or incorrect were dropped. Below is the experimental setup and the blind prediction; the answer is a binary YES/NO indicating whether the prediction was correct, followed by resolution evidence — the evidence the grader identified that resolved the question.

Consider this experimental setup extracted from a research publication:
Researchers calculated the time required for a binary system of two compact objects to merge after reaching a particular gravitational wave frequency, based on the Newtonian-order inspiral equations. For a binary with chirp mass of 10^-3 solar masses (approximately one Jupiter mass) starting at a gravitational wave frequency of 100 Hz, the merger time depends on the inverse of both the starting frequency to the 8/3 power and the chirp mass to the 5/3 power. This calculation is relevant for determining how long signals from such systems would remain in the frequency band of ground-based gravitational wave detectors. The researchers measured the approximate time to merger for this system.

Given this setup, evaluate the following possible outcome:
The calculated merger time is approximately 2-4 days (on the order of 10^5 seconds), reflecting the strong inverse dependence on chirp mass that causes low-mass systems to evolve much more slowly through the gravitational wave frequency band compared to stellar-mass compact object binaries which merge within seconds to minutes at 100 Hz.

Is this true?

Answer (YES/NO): YES